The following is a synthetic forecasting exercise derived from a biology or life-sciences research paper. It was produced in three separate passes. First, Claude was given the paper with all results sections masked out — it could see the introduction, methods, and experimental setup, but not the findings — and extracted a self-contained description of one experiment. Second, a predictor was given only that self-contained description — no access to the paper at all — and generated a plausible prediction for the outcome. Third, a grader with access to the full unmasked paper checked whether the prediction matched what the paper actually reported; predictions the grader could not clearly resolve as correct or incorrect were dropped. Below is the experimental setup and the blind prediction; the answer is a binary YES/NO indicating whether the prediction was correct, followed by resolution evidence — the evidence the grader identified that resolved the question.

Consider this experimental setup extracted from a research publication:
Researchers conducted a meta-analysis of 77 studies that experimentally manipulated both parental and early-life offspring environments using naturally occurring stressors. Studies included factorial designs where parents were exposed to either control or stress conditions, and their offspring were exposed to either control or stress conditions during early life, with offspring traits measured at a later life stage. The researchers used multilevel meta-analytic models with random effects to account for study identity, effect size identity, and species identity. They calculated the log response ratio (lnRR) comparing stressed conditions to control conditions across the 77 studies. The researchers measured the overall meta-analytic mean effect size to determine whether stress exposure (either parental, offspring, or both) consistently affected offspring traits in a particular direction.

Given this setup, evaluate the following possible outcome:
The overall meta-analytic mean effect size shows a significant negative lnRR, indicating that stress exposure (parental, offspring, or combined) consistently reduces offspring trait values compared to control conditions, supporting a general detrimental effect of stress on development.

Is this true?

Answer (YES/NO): NO